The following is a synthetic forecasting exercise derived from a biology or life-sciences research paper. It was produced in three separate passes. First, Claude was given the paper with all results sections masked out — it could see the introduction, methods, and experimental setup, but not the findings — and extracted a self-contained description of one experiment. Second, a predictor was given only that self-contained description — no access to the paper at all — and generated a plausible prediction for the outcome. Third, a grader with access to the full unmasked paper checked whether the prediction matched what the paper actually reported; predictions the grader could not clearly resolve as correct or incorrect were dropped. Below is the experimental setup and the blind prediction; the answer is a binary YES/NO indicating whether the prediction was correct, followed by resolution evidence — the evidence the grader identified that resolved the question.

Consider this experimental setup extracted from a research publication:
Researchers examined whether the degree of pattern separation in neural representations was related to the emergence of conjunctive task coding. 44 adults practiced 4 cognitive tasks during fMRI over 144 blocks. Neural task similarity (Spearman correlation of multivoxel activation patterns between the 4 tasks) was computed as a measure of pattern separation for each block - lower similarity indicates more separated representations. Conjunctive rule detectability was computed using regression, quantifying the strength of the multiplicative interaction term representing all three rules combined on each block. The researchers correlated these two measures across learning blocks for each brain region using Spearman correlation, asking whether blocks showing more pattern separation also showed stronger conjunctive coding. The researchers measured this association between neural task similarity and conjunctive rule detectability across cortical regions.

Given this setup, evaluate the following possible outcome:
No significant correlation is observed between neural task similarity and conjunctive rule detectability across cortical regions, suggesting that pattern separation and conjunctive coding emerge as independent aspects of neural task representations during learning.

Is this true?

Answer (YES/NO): NO